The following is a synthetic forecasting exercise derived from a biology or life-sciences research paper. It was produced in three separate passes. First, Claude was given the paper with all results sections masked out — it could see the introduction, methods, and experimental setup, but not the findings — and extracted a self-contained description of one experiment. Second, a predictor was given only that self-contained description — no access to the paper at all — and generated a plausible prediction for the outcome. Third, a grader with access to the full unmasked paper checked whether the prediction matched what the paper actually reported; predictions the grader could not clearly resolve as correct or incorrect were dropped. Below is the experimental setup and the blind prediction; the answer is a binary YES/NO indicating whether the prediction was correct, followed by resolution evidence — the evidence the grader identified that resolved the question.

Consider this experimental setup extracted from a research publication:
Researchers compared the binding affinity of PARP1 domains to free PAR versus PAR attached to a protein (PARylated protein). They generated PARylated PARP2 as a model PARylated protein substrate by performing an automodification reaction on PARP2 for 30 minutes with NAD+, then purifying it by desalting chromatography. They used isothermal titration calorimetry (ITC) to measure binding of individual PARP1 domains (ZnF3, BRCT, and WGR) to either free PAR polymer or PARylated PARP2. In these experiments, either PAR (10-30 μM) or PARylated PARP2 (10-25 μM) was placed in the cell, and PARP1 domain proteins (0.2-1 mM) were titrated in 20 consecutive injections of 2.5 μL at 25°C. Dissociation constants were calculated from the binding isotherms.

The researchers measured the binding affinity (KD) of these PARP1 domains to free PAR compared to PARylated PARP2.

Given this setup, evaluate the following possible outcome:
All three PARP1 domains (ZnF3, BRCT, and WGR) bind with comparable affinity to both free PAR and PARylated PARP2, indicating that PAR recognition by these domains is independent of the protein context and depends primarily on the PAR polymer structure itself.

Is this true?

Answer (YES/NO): NO